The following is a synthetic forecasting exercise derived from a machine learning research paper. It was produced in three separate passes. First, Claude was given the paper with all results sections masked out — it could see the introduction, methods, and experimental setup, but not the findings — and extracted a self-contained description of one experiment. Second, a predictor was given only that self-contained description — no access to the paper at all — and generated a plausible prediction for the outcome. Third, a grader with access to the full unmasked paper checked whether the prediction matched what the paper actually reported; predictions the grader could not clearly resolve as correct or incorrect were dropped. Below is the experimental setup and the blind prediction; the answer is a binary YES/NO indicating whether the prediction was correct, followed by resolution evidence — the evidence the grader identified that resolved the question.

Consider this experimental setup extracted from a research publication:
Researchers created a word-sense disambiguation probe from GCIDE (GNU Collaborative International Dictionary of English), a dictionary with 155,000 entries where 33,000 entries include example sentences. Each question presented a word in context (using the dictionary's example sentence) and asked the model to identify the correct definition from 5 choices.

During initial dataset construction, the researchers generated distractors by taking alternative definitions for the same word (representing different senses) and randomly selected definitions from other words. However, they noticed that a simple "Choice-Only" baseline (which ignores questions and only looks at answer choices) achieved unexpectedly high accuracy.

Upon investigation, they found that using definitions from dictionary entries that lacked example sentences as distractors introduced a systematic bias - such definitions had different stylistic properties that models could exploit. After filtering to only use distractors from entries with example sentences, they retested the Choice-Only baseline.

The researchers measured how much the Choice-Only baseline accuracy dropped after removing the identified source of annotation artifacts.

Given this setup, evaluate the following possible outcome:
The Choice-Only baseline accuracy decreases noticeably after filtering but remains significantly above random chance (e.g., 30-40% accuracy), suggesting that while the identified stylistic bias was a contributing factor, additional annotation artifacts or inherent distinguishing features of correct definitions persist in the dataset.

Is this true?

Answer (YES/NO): NO